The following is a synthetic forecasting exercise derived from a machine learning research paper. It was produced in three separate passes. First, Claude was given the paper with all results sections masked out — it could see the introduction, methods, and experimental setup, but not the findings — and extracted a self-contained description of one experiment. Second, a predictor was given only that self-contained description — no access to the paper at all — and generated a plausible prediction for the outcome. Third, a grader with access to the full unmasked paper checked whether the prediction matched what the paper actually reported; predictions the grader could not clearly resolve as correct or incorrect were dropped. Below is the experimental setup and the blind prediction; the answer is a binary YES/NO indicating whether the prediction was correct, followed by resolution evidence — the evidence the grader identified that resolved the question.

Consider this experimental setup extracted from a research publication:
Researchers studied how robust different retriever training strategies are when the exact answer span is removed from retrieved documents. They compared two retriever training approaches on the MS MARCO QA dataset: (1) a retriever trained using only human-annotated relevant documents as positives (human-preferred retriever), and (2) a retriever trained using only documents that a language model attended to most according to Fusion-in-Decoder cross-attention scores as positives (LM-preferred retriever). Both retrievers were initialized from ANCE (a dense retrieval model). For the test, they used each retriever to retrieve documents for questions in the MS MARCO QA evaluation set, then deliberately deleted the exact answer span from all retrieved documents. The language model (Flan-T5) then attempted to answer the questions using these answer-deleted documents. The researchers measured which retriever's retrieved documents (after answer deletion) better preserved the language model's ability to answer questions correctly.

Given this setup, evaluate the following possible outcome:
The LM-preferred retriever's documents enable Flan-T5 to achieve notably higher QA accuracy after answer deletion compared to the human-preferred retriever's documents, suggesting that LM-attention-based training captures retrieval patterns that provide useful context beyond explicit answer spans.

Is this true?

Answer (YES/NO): YES